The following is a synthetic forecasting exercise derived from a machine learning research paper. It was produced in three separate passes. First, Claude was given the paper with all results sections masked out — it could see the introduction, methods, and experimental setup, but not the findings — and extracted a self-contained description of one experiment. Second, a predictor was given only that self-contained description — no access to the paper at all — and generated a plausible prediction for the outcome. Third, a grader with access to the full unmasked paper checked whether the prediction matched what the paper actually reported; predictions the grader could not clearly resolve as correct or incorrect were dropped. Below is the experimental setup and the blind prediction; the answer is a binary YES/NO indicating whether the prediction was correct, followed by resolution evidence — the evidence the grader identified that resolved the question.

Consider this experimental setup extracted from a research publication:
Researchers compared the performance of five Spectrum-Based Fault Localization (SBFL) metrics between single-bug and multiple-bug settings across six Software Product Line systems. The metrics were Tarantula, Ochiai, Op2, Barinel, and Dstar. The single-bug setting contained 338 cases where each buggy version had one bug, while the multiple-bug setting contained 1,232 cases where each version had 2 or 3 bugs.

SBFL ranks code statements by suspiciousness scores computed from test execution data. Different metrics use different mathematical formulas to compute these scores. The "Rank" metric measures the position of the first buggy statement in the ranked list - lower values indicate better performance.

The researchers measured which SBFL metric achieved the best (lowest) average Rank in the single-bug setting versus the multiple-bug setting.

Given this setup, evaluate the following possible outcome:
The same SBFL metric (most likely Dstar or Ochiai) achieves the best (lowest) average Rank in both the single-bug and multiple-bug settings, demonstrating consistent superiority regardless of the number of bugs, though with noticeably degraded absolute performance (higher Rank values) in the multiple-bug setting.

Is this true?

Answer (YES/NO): NO